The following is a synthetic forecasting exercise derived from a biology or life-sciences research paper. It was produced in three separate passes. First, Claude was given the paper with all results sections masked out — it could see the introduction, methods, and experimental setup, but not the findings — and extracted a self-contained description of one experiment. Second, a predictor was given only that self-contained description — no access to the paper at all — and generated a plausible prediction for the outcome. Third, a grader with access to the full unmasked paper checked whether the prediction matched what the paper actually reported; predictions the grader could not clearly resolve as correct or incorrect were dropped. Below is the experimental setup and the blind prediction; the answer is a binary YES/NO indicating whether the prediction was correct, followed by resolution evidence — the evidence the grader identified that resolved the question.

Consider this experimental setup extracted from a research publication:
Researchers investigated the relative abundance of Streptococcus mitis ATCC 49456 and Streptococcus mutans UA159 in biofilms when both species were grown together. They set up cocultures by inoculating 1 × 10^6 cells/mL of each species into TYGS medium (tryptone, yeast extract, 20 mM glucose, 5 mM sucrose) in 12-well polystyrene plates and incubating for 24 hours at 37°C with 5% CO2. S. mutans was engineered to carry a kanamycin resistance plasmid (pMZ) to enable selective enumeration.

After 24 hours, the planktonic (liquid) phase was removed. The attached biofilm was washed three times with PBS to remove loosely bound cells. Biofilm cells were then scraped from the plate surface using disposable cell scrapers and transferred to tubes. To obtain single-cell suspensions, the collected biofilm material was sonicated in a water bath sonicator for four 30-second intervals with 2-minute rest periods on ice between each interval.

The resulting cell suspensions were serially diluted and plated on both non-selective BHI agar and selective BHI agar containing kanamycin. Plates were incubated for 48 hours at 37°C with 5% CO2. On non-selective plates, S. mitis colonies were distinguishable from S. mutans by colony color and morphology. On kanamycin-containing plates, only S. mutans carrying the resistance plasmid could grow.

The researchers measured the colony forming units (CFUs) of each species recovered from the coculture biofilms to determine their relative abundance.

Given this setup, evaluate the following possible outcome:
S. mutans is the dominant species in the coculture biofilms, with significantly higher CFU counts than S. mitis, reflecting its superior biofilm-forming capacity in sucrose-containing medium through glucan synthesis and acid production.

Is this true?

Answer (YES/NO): NO